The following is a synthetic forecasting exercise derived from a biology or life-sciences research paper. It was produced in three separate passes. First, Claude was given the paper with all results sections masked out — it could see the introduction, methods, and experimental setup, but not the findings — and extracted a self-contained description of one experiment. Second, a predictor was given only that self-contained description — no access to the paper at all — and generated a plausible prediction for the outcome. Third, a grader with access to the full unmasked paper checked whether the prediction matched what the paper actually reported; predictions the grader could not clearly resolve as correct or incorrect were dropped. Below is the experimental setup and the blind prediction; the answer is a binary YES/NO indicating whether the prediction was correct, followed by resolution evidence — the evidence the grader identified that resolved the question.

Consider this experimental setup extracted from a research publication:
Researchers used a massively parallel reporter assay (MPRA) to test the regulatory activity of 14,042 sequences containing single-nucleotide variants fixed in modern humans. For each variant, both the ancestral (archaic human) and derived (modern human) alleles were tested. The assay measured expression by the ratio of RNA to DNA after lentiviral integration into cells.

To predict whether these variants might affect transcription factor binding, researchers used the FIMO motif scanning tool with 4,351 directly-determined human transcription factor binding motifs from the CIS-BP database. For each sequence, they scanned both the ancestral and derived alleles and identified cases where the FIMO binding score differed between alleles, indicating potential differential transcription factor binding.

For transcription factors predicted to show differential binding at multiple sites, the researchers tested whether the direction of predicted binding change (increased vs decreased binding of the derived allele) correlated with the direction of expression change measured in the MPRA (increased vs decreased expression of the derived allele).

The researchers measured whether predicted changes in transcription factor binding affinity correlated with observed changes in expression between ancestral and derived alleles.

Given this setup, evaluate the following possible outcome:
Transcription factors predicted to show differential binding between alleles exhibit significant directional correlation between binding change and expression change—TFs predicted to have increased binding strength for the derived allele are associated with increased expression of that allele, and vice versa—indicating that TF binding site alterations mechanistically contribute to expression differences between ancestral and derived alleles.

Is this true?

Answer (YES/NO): YES